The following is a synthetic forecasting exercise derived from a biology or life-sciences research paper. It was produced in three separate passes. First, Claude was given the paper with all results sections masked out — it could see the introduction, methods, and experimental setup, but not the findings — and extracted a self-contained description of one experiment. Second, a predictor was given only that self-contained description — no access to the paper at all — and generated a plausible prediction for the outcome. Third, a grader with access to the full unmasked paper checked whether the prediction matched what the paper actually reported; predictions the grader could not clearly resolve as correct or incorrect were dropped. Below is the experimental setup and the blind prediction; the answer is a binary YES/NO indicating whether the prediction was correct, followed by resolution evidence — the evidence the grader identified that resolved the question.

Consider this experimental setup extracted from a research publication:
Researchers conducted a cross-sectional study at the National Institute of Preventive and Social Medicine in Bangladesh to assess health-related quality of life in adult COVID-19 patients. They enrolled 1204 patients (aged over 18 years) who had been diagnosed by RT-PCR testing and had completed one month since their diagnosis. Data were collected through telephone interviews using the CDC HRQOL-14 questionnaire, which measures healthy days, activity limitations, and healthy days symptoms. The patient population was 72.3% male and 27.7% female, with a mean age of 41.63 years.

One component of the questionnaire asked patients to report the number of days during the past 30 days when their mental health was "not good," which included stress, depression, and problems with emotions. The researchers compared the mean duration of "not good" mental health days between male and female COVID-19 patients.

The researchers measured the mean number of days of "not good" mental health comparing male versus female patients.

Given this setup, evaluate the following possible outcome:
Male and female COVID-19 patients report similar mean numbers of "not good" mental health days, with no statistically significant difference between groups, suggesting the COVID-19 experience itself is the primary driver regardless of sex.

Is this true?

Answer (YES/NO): NO